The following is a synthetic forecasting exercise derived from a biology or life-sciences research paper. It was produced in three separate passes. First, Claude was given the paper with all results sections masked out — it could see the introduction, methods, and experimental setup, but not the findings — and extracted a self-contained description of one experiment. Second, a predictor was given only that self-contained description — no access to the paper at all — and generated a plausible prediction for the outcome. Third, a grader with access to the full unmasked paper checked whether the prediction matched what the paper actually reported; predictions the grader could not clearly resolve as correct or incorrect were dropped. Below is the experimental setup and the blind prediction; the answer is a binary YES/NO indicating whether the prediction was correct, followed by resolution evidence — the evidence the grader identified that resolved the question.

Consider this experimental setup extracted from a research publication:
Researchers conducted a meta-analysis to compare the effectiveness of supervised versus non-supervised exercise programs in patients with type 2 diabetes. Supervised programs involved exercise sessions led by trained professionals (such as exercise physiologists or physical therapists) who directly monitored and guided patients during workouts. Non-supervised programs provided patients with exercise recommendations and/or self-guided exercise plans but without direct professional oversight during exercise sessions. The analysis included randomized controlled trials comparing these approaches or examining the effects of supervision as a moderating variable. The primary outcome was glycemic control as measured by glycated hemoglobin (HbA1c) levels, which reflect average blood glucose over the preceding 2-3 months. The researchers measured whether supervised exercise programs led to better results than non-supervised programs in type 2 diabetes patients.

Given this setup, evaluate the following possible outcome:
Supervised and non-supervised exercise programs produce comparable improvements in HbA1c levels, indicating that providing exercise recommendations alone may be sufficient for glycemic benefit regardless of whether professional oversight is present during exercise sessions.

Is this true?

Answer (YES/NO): NO